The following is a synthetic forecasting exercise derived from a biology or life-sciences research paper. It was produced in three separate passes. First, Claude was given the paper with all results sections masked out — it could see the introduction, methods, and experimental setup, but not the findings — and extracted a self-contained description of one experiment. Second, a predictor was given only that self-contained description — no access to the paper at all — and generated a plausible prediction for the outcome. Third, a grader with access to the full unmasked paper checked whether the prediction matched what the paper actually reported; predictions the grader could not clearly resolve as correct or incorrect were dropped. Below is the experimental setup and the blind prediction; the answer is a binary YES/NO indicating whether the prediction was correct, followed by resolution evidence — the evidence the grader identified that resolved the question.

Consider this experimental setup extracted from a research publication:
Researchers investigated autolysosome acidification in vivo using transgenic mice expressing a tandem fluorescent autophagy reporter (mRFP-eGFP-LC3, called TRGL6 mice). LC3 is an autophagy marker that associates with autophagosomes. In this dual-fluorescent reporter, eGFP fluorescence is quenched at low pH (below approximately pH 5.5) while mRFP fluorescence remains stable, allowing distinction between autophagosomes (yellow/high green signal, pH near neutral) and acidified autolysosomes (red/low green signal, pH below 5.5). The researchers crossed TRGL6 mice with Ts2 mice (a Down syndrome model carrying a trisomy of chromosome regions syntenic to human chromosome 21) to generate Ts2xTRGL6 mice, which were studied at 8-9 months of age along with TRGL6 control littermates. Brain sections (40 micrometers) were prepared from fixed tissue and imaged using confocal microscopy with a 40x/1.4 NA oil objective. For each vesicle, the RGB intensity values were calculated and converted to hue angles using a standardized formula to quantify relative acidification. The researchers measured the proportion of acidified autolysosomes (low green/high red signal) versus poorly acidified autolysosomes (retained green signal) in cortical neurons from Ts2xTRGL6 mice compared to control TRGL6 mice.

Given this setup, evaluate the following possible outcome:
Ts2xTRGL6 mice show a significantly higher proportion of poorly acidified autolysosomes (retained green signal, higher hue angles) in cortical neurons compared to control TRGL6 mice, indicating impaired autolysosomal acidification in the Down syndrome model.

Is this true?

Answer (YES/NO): YES